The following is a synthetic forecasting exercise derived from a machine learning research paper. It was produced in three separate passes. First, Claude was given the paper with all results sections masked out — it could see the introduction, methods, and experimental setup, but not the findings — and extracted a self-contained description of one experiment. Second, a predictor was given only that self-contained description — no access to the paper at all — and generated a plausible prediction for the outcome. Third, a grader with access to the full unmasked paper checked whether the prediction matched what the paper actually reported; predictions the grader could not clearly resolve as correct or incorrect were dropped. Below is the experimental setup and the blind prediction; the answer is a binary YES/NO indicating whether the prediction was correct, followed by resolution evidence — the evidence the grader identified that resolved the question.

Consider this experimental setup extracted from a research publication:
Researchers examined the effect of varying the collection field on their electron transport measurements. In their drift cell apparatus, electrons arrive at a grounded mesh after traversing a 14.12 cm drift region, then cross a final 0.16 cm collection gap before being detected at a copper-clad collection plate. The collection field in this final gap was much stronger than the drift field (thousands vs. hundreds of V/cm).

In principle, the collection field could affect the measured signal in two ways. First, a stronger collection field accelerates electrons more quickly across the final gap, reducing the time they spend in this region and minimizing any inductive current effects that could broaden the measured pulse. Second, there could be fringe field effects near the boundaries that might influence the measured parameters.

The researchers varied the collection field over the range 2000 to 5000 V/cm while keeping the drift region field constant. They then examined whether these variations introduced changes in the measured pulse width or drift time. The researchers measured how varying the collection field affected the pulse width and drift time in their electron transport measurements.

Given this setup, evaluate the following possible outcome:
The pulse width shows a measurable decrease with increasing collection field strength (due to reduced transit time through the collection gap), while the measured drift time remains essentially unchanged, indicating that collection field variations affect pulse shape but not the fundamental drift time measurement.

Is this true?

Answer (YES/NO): NO